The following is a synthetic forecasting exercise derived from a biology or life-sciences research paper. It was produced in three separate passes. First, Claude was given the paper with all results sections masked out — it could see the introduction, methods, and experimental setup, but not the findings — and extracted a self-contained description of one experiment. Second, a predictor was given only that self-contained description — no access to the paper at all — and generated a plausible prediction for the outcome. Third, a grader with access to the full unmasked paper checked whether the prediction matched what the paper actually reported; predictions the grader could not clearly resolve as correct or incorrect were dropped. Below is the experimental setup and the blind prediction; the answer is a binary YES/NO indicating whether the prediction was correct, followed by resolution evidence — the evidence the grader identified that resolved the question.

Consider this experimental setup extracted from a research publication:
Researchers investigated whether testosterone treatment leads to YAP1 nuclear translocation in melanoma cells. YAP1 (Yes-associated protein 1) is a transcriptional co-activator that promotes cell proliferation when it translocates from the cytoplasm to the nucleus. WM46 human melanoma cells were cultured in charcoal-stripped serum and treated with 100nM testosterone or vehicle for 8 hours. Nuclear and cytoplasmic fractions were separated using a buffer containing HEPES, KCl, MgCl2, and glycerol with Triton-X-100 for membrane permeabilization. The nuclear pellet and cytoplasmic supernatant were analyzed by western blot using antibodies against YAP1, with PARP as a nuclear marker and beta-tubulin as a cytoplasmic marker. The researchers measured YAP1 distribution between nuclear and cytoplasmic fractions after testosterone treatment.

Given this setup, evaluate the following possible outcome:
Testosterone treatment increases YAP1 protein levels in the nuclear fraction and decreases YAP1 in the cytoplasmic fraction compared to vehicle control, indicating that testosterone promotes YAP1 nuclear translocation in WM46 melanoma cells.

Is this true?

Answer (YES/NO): YES